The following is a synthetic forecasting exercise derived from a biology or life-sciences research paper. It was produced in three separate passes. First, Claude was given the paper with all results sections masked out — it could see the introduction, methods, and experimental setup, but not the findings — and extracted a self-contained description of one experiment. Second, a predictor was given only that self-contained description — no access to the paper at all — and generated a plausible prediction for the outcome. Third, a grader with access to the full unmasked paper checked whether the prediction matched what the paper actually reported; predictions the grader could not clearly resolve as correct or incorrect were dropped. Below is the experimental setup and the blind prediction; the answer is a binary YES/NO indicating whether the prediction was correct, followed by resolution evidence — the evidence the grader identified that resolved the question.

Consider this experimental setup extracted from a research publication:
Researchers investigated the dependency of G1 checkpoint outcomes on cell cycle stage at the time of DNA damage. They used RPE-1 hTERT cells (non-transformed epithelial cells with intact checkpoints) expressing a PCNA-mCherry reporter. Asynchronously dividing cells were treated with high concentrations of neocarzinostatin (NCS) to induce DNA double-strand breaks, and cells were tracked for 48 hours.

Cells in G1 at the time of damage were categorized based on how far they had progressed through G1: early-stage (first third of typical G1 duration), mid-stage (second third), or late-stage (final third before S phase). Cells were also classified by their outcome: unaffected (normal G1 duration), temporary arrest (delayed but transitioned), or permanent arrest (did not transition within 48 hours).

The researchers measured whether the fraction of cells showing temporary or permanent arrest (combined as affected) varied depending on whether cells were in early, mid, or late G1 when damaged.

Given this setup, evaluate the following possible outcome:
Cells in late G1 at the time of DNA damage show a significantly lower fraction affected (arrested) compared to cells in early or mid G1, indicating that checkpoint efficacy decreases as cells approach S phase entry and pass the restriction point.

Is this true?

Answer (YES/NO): YES